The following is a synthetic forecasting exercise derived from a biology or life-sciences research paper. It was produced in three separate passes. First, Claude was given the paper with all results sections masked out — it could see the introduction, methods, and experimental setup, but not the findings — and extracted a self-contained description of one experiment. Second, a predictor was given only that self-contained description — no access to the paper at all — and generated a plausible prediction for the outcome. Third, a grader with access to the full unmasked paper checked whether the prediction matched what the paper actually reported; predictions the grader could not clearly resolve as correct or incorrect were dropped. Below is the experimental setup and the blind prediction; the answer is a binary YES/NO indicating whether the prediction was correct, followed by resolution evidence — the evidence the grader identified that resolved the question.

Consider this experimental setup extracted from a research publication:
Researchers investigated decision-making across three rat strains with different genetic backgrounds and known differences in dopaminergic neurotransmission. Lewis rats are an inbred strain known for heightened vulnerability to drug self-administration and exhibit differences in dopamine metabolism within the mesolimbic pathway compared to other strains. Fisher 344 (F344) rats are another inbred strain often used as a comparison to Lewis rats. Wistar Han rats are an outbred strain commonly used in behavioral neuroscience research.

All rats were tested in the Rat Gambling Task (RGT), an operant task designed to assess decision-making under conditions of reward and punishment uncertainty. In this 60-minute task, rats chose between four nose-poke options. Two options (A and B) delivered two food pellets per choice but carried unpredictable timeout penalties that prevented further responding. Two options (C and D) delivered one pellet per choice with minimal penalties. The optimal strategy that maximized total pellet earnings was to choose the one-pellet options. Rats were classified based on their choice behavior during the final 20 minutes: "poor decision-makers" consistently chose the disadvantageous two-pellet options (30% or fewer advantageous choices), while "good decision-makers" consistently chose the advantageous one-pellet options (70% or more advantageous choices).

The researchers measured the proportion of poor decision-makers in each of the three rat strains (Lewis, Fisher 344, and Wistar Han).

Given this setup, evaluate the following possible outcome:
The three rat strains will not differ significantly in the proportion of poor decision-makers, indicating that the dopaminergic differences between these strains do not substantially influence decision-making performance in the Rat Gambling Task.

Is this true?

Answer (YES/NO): NO